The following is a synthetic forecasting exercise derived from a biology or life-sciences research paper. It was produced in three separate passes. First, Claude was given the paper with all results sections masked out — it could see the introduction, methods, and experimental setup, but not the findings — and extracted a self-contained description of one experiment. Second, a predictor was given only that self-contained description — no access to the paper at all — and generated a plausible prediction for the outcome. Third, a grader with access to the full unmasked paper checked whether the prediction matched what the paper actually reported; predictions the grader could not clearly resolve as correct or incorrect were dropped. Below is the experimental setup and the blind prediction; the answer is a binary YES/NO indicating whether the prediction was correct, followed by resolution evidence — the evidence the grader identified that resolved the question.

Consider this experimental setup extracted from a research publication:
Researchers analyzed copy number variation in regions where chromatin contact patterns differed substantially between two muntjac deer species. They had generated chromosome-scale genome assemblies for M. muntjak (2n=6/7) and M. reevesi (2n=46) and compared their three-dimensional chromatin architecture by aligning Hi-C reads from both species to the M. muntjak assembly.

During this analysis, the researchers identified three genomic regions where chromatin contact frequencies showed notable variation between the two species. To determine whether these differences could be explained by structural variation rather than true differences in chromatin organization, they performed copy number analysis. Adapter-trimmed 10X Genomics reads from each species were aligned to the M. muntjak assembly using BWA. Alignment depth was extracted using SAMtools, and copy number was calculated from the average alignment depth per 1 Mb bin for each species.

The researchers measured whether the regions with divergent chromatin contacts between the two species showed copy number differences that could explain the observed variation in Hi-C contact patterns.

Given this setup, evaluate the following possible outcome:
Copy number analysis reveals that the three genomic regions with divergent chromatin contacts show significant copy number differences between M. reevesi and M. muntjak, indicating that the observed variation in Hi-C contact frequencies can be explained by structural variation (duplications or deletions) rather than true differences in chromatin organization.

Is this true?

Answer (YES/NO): YES